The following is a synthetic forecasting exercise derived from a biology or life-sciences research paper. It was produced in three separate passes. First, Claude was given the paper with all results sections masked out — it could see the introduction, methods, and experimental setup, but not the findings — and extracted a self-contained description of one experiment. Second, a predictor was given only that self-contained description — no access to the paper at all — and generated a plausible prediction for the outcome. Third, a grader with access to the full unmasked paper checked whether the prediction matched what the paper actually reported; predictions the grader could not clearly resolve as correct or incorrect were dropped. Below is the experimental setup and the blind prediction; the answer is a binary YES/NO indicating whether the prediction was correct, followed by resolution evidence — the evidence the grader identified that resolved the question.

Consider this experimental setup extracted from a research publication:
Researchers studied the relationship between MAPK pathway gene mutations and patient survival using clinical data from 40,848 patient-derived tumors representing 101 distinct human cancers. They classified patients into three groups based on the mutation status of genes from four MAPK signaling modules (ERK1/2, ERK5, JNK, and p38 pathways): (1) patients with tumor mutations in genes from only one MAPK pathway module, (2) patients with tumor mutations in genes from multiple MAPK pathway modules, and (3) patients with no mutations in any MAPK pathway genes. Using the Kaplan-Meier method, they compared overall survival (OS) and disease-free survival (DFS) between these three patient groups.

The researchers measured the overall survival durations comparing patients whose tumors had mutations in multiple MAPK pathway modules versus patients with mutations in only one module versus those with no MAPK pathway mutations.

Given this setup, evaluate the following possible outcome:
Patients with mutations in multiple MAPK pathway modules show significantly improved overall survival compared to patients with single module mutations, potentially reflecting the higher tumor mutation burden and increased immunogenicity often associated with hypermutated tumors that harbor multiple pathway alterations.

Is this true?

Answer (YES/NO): NO